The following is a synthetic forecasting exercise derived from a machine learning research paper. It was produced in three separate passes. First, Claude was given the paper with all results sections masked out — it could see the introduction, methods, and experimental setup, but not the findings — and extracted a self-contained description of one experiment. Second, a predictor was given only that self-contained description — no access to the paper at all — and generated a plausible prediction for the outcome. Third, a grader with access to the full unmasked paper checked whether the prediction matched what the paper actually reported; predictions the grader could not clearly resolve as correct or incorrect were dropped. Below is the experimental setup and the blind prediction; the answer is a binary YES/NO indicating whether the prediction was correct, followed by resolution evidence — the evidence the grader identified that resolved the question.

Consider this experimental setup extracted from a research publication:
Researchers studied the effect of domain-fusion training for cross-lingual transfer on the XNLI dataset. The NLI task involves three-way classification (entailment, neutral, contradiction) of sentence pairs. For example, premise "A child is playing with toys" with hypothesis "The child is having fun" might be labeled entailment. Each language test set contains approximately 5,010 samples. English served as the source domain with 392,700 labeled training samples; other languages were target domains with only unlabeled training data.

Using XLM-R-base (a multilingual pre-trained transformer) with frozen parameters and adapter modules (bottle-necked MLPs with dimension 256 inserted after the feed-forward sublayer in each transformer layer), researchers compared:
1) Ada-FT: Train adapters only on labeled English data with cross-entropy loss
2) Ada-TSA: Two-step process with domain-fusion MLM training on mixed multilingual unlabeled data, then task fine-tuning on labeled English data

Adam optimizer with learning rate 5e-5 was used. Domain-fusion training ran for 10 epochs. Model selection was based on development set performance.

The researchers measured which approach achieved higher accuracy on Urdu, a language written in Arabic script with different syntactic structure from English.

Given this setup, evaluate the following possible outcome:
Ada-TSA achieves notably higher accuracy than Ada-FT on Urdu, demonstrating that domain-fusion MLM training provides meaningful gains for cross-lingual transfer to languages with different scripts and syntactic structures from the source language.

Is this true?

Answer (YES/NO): NO